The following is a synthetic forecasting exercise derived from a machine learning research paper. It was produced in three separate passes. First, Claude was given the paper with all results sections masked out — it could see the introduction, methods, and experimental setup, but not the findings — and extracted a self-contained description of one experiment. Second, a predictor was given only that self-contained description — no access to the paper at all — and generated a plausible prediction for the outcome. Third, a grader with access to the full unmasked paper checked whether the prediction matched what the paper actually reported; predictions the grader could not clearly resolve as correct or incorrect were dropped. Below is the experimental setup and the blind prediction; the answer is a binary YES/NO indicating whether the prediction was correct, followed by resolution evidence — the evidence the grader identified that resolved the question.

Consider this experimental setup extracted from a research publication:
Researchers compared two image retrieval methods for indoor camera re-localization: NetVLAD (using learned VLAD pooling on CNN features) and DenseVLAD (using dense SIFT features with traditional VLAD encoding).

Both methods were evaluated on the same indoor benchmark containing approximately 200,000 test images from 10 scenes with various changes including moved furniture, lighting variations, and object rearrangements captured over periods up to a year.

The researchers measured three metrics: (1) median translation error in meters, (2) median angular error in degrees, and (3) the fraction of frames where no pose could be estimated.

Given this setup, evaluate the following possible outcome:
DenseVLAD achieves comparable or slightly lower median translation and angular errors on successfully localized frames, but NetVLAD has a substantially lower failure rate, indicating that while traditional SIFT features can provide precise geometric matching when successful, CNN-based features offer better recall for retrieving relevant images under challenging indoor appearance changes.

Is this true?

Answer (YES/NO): NO